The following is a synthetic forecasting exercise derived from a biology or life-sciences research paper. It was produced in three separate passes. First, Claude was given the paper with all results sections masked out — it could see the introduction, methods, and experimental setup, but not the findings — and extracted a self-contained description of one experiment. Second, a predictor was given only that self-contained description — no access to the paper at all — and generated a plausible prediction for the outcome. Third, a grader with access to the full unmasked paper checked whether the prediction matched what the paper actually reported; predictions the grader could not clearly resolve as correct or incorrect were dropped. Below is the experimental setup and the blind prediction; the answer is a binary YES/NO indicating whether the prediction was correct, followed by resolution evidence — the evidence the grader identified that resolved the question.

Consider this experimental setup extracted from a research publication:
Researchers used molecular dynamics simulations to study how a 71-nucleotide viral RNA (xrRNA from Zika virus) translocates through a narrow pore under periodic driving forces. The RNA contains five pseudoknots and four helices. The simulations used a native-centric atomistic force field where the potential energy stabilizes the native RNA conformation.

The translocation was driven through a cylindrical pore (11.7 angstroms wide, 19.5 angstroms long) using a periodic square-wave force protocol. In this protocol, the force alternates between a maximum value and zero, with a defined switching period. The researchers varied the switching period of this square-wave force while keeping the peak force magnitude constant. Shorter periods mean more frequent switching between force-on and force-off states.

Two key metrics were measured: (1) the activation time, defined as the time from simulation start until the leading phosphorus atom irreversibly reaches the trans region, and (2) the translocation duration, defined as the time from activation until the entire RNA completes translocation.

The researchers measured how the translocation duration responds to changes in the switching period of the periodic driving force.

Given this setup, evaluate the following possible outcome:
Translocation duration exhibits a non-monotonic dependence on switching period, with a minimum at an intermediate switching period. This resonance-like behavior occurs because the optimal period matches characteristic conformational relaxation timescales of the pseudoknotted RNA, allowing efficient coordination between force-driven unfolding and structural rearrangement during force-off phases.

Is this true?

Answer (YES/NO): NO